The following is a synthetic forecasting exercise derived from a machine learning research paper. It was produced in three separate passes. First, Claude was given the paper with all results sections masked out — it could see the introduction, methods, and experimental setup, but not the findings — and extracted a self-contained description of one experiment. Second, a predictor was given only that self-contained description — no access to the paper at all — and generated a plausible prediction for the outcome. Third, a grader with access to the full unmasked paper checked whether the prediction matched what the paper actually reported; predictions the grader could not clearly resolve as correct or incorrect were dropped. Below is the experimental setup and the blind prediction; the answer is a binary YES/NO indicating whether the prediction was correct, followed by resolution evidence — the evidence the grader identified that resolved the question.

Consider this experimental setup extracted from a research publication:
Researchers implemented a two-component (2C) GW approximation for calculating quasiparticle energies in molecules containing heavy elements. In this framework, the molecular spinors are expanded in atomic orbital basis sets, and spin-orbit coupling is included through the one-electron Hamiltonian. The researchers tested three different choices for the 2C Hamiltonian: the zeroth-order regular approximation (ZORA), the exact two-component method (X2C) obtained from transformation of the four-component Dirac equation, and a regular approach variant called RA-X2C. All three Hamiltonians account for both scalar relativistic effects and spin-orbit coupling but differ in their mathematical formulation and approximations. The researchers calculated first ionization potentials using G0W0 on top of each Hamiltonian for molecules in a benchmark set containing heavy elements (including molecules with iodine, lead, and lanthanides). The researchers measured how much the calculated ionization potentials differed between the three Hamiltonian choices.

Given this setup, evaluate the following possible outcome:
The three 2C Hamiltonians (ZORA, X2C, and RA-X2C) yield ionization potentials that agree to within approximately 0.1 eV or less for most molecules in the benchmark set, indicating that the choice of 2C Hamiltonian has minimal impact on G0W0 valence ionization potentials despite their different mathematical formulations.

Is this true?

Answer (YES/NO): YES